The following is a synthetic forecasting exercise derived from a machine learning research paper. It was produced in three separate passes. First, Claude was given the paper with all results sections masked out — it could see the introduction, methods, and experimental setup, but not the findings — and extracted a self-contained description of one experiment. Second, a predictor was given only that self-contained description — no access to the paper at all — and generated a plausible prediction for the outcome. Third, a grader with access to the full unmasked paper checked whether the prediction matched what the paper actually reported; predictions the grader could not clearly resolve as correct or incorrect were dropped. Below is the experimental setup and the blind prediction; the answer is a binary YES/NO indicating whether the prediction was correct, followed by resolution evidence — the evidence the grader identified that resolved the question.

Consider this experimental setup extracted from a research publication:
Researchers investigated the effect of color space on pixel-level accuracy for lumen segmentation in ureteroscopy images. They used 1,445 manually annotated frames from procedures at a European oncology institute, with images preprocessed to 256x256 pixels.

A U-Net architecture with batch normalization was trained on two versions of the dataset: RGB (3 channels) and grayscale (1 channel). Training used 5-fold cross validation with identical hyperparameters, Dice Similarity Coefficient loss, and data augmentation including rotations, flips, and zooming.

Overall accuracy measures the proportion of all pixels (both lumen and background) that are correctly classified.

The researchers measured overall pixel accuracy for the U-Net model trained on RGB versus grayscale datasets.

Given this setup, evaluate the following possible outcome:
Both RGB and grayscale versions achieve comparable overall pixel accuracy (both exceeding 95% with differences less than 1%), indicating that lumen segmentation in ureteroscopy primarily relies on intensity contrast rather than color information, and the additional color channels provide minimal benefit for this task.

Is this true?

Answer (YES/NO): NO